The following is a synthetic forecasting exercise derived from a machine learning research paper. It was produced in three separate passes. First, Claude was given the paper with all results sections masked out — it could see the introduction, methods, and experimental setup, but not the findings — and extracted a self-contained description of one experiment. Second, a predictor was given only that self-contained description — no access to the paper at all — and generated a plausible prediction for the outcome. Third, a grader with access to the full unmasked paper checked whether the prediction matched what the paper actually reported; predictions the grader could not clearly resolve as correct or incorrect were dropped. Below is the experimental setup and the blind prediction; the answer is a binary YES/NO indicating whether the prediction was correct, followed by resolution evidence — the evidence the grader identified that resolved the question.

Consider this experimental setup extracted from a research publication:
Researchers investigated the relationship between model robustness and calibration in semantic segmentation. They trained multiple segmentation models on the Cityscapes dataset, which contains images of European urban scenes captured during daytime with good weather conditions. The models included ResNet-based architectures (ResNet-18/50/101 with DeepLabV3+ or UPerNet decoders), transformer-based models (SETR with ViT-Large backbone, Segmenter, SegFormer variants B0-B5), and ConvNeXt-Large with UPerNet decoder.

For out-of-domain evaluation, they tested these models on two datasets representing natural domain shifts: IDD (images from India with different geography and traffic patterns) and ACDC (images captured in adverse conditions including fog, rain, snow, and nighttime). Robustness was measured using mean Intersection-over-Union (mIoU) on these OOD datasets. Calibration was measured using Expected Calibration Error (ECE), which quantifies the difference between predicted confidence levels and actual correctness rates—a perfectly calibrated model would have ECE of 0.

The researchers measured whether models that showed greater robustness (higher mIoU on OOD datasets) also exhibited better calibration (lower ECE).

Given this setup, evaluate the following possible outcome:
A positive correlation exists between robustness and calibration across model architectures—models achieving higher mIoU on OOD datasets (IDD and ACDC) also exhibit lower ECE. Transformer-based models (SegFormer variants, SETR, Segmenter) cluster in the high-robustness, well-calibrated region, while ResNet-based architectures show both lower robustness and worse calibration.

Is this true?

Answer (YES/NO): NO